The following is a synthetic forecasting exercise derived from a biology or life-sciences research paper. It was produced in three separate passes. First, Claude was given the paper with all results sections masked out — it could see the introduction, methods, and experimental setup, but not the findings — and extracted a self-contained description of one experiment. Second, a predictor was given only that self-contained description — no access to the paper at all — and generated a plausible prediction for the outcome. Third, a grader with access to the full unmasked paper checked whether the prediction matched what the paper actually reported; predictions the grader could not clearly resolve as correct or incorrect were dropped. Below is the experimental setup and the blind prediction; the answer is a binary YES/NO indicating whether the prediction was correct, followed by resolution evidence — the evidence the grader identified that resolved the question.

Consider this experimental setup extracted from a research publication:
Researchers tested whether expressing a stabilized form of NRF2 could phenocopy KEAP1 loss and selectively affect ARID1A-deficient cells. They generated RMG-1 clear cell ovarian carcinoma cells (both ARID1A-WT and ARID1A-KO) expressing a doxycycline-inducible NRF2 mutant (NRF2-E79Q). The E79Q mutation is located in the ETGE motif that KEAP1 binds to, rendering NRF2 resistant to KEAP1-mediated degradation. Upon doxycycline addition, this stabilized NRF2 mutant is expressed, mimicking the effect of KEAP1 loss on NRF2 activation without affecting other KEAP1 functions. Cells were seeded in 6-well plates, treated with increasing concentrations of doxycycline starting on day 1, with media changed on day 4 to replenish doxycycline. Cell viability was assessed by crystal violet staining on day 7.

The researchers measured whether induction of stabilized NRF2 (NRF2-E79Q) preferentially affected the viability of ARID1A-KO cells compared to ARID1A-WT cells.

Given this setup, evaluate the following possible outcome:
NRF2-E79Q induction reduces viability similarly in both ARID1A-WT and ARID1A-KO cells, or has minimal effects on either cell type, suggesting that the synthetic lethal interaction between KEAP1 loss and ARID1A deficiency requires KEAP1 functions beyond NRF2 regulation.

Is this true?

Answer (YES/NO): YES